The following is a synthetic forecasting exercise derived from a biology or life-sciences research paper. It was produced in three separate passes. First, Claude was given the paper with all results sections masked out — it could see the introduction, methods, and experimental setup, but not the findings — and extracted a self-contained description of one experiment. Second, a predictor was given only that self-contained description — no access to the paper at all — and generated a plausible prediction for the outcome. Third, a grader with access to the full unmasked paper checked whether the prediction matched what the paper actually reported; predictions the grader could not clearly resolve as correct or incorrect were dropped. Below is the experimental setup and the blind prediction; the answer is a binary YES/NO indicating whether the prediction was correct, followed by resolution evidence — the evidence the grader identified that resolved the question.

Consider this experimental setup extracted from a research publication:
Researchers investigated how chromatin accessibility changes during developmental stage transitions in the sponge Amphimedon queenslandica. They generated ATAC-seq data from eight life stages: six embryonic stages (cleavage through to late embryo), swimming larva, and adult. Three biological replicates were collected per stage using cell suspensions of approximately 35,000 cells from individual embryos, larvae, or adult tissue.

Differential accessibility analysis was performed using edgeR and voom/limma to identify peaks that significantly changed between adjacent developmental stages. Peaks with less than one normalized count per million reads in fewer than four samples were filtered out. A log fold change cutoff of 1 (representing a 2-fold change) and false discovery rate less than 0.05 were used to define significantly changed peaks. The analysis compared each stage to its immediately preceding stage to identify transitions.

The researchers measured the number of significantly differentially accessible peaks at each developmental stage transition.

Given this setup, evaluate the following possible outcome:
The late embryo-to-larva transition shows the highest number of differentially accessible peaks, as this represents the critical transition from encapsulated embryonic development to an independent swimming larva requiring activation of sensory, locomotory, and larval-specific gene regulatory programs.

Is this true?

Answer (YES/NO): NO